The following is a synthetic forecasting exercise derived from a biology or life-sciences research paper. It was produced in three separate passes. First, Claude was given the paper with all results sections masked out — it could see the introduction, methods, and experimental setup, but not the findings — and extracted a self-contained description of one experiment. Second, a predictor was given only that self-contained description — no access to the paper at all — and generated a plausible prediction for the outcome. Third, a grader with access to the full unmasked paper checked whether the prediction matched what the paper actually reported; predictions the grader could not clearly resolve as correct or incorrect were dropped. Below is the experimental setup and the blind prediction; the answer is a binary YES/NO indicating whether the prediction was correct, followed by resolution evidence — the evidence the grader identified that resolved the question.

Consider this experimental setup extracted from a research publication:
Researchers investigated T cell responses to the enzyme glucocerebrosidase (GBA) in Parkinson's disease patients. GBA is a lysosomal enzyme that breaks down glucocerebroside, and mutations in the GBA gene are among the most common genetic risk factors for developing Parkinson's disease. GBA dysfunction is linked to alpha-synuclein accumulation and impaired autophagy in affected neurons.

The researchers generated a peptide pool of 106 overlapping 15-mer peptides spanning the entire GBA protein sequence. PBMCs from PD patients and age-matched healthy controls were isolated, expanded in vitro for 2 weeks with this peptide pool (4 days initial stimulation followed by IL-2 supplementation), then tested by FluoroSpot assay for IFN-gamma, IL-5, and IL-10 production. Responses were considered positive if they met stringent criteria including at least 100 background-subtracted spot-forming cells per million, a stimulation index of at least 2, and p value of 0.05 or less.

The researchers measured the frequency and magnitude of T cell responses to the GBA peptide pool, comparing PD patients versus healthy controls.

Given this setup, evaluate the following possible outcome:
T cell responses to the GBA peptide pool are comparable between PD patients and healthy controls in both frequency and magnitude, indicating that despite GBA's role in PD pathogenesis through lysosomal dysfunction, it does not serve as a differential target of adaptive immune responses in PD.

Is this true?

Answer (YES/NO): NO